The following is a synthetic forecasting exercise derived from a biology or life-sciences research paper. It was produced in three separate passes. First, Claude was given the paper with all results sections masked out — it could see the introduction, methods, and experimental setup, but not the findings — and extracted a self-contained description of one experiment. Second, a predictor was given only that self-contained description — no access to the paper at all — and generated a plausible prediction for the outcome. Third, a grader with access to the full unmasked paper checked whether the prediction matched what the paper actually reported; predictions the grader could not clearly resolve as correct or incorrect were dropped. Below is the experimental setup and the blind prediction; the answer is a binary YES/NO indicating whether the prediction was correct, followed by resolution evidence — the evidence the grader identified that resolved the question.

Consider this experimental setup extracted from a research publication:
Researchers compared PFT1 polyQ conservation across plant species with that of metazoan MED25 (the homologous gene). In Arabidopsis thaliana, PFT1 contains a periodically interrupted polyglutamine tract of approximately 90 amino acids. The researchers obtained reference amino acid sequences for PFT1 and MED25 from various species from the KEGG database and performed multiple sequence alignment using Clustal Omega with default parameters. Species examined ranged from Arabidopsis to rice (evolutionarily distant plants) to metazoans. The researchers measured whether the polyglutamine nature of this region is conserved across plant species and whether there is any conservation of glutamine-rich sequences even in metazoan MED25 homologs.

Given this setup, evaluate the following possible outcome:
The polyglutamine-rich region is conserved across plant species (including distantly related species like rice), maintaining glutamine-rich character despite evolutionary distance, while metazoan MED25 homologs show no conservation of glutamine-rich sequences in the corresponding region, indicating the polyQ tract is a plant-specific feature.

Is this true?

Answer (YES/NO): NO